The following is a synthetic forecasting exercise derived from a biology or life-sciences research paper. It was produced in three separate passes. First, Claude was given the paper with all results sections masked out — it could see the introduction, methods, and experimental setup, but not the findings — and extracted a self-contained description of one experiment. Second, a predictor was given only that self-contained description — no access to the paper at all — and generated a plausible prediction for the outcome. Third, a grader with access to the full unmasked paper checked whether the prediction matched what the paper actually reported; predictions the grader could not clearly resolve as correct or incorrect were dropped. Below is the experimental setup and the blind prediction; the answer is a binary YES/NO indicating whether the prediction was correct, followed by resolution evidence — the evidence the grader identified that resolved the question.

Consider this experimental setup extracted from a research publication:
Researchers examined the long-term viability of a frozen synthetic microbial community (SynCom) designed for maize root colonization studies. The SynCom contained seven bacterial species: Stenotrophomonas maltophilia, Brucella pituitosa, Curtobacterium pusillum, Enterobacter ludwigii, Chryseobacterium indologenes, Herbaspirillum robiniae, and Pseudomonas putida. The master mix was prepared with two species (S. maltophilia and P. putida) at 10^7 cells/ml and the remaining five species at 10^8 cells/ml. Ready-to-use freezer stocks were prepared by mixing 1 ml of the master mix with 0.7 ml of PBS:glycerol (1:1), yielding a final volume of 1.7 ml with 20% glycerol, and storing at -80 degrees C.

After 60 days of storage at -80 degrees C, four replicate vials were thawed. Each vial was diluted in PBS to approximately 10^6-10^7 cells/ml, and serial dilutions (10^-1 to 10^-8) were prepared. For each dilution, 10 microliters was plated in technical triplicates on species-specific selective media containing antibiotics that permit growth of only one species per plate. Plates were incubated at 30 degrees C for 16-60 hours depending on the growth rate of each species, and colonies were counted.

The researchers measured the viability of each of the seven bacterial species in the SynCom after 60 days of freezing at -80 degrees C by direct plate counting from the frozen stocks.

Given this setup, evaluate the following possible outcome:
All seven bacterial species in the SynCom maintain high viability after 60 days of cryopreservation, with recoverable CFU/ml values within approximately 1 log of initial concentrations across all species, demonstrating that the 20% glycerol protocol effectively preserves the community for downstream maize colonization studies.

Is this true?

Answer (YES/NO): NO